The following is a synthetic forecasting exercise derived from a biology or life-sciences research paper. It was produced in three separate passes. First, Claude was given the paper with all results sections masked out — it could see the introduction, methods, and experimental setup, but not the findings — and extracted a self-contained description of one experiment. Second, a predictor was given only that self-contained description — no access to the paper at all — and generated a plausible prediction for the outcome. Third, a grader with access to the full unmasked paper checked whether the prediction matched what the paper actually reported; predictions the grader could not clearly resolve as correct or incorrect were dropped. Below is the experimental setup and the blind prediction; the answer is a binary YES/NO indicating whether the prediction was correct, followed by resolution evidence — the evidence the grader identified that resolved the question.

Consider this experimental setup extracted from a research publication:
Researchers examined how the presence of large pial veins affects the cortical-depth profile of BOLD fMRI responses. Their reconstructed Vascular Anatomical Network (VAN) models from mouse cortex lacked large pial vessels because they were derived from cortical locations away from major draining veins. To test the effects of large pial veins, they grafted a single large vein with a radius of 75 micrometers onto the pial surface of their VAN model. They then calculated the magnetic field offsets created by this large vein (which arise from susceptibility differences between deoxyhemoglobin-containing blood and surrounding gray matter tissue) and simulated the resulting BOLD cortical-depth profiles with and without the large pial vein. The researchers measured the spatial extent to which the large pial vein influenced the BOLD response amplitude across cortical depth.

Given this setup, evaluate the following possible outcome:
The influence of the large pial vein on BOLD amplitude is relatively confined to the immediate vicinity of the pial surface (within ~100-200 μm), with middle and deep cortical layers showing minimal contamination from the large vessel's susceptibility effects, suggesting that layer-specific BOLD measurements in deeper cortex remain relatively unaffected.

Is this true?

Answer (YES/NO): NO